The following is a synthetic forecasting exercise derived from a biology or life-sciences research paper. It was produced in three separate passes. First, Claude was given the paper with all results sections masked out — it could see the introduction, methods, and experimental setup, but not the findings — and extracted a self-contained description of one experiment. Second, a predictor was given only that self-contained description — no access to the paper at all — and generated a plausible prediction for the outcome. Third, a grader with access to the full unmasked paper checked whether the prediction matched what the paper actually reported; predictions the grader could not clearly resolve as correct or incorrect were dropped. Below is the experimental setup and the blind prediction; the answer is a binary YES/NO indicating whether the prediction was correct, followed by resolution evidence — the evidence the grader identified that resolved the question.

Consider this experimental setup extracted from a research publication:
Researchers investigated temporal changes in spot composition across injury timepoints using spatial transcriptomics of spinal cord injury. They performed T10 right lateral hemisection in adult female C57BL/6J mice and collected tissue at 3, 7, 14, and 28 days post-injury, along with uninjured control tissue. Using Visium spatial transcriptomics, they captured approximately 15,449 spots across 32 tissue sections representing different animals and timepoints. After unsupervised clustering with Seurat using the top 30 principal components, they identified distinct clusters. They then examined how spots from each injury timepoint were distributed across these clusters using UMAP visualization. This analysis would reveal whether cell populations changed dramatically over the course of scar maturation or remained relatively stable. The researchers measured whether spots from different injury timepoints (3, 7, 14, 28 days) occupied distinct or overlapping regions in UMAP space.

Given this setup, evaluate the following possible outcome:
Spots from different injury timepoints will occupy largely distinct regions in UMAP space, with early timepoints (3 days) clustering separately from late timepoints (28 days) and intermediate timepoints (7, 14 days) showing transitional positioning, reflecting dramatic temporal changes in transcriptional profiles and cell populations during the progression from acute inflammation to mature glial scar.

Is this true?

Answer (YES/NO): NO